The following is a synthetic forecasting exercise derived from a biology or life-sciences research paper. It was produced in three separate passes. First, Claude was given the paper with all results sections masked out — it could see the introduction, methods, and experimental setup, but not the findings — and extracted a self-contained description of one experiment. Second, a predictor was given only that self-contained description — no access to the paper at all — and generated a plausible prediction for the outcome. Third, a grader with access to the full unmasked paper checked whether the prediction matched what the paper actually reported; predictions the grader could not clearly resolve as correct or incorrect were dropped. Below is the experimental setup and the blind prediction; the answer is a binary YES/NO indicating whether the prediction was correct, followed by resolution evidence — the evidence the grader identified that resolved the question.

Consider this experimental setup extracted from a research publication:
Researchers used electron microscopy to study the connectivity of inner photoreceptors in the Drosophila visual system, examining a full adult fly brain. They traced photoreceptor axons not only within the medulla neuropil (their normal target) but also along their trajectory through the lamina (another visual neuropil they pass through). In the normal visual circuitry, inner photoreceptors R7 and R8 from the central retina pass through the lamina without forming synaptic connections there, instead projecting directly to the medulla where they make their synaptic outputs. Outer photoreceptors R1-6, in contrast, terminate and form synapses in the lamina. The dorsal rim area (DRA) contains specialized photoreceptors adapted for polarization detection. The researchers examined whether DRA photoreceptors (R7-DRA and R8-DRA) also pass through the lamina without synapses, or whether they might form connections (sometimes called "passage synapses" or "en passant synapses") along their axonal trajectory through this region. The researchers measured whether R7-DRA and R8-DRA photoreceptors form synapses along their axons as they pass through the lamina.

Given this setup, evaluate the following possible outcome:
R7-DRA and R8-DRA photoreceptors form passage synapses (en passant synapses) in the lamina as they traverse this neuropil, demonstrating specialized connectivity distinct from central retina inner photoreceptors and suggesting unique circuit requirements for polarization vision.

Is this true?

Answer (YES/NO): NO